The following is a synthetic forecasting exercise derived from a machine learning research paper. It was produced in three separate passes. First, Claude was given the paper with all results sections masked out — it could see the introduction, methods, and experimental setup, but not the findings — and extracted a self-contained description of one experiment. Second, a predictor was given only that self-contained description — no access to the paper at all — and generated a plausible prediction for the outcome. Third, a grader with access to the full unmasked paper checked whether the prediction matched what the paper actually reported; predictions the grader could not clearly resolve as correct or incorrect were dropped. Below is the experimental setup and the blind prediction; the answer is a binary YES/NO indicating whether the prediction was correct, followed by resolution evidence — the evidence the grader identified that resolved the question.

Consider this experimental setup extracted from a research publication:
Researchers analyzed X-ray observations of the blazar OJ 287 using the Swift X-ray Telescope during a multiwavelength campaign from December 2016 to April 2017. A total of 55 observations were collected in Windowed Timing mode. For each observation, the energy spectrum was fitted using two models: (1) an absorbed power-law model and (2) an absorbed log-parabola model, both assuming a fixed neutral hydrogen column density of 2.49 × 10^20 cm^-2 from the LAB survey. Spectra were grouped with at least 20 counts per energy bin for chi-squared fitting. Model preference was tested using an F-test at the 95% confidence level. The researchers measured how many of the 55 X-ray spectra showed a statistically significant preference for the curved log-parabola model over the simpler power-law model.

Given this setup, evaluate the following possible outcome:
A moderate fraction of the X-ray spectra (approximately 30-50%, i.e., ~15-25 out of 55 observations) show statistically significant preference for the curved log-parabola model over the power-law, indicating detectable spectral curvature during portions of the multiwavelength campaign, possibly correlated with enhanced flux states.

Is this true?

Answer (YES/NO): YES